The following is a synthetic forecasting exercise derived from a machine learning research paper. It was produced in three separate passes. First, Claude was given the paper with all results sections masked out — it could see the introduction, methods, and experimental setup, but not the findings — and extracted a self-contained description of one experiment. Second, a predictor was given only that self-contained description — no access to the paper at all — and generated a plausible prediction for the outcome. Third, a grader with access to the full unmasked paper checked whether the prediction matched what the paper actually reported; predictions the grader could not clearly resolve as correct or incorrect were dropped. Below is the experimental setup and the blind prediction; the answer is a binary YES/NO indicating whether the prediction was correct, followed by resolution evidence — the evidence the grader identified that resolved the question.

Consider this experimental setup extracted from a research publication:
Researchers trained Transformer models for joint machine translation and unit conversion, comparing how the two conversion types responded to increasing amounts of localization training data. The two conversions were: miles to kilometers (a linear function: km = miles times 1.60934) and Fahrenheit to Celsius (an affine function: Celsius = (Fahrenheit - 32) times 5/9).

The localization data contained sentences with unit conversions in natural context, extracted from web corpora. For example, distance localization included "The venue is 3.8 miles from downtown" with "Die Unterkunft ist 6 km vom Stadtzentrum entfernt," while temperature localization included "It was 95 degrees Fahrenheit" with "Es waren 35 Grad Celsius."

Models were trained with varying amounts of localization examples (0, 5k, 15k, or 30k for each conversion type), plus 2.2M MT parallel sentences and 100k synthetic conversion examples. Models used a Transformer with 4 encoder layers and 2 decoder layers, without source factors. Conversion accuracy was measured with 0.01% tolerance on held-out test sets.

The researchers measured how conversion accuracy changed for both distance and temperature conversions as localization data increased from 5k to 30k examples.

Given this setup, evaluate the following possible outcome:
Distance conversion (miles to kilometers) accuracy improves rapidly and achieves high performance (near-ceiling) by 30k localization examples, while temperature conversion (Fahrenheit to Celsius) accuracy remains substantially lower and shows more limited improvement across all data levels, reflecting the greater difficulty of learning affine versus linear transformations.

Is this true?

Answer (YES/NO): NO